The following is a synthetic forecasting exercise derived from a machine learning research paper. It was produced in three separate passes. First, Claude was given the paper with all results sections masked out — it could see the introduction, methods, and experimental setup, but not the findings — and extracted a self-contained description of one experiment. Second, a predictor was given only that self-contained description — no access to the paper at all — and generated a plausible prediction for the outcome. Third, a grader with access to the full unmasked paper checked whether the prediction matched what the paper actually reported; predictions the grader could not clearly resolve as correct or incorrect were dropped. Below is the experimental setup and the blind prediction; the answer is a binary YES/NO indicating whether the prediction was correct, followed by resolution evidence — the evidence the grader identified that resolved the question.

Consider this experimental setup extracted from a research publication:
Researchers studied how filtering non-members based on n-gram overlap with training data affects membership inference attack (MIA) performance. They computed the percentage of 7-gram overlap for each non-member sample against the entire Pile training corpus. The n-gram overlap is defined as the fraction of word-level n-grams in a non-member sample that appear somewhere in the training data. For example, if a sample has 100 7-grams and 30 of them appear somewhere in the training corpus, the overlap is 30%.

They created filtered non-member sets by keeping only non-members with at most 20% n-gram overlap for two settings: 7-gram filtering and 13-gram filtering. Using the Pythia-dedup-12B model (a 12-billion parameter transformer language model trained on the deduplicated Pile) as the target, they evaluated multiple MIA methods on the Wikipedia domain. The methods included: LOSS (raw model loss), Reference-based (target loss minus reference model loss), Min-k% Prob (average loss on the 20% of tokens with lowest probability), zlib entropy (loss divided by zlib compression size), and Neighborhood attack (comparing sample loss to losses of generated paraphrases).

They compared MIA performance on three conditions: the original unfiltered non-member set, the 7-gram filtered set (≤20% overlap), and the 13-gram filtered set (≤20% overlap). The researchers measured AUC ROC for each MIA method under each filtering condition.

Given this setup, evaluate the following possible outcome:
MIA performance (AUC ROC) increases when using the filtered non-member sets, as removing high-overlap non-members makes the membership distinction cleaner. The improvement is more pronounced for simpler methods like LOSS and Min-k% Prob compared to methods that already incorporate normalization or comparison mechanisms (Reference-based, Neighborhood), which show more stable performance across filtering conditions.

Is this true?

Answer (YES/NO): YES